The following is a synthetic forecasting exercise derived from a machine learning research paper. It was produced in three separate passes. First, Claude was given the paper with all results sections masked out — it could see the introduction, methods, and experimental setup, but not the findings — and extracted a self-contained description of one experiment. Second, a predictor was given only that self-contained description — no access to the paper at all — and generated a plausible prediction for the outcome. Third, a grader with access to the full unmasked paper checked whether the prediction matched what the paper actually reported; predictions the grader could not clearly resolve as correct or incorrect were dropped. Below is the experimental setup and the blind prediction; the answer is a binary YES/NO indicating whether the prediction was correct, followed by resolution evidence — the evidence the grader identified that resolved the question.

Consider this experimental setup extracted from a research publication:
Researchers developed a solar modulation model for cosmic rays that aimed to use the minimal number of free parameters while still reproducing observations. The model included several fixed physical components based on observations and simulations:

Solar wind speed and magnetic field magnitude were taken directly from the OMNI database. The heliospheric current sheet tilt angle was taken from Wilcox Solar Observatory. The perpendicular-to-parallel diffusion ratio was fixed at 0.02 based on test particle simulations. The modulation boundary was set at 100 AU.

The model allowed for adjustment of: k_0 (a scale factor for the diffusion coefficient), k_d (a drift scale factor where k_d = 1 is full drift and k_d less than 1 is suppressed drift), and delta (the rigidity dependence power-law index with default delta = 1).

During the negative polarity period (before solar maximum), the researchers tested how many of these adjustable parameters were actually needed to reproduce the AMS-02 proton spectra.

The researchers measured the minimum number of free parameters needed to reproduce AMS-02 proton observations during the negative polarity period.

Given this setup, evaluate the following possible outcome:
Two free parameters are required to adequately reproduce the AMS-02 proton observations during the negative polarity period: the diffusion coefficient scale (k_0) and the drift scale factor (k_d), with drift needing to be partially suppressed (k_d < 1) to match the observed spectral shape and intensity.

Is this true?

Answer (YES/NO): NO